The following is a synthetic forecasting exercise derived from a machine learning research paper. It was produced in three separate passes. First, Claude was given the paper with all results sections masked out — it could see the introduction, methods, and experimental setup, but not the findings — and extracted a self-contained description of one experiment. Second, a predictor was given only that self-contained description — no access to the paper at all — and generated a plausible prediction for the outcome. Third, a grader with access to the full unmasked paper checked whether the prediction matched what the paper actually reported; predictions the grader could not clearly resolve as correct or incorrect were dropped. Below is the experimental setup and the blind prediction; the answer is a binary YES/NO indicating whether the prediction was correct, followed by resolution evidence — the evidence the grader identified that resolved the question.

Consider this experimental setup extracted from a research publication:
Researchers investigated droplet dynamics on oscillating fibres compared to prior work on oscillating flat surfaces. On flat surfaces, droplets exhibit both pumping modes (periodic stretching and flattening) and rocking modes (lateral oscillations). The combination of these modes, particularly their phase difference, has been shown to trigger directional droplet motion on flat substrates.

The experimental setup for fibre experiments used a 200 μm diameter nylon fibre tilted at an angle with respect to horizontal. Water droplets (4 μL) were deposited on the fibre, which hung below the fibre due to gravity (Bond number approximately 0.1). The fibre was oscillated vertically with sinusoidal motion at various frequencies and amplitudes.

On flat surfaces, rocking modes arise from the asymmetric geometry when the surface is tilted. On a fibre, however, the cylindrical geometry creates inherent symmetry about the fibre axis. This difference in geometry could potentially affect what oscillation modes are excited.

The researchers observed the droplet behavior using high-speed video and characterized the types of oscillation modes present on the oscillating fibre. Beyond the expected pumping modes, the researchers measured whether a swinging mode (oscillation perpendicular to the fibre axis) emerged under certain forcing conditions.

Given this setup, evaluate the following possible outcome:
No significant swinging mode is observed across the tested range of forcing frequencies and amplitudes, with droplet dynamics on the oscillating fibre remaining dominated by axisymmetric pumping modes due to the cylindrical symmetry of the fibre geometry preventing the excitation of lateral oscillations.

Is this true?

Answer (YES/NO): NO